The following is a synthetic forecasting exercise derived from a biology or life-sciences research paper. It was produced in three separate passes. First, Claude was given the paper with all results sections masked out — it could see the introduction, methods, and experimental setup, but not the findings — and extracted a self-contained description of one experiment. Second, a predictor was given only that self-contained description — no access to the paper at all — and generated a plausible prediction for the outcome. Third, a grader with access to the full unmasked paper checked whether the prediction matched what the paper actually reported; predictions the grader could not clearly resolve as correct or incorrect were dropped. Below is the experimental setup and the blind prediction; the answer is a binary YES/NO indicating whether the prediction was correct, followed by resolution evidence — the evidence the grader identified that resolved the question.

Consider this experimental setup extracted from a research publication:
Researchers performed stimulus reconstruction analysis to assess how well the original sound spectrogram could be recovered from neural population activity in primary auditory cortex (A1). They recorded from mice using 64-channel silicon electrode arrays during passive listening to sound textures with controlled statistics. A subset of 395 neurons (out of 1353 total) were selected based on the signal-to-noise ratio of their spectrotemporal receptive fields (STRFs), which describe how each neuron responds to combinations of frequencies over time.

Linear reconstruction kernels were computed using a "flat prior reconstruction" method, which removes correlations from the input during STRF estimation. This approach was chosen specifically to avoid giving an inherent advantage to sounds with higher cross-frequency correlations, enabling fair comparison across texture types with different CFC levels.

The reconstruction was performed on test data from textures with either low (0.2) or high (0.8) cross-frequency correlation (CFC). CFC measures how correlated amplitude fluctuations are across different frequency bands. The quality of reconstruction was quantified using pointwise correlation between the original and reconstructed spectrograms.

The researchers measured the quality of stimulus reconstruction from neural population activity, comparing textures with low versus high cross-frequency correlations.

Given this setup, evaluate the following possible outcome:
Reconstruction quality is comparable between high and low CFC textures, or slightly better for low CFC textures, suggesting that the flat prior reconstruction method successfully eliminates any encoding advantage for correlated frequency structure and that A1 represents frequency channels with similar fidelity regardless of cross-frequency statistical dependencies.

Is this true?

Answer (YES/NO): NO